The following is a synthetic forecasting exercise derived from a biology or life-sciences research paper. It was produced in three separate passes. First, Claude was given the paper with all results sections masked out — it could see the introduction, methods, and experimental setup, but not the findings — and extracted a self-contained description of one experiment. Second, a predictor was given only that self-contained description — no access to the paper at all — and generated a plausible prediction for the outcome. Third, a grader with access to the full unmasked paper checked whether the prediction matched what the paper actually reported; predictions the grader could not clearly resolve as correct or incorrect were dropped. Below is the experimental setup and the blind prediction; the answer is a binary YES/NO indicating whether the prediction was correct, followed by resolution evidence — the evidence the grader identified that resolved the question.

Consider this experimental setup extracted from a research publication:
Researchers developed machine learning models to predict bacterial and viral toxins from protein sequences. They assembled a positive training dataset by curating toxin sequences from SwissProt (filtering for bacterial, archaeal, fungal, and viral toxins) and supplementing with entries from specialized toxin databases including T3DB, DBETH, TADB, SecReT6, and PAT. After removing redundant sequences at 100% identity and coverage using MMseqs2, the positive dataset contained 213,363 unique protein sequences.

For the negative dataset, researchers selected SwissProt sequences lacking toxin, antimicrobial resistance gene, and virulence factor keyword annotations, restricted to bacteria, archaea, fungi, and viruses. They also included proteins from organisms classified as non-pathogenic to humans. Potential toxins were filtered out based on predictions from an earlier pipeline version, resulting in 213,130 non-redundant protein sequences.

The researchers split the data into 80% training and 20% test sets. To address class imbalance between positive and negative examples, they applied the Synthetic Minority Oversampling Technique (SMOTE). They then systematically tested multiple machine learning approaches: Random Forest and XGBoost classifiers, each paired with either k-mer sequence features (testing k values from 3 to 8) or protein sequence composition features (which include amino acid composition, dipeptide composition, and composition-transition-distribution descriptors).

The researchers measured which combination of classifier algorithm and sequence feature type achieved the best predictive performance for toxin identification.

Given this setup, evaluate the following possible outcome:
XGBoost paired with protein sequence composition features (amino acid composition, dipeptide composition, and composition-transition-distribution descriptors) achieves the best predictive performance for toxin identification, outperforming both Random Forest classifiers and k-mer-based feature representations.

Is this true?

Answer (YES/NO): NO